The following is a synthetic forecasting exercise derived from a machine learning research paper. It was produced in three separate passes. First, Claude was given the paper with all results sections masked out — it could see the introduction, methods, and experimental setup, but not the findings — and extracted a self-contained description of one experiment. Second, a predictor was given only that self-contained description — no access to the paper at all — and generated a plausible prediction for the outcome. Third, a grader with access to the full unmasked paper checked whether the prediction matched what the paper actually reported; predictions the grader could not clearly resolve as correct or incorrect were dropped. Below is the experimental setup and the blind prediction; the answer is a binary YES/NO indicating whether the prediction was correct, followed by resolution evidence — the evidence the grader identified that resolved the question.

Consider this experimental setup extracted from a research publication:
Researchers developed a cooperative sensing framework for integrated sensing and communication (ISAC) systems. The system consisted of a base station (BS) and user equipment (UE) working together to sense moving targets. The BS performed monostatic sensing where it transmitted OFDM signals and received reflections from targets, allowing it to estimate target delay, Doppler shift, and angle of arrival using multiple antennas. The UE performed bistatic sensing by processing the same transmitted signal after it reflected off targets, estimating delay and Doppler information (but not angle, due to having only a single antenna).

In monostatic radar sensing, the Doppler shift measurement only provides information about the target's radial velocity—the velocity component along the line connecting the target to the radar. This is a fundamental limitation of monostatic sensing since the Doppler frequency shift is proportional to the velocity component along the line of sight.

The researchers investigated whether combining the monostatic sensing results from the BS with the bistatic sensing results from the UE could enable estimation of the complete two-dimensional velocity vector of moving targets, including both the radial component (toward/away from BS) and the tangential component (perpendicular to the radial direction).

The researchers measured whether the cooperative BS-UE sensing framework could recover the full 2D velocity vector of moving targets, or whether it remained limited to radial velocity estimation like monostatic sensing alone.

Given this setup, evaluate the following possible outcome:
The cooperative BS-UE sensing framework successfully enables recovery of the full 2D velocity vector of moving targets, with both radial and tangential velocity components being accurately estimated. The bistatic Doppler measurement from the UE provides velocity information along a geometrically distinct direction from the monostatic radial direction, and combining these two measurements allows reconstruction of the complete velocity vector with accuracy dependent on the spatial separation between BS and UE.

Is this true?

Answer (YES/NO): YES